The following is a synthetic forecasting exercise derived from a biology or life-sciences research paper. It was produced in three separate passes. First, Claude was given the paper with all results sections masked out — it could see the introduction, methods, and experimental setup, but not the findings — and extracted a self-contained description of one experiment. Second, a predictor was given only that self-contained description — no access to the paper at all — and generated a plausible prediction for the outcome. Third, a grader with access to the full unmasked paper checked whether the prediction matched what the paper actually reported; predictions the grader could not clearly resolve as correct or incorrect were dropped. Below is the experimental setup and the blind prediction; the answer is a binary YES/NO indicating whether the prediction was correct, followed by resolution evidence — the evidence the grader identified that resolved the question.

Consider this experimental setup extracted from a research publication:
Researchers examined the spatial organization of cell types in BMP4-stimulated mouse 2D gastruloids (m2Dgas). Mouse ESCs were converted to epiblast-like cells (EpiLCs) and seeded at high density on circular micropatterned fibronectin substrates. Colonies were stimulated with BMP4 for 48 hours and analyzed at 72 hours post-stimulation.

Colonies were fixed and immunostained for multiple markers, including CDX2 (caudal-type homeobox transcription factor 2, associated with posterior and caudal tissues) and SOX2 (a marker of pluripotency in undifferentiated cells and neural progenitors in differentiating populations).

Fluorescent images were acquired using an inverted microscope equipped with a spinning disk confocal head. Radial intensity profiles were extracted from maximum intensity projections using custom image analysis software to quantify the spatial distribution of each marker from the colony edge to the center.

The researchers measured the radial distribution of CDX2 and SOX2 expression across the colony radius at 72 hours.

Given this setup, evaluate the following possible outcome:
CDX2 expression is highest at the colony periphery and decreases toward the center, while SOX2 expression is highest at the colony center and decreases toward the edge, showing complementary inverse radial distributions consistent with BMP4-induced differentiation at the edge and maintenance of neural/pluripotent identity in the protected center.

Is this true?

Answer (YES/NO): NO